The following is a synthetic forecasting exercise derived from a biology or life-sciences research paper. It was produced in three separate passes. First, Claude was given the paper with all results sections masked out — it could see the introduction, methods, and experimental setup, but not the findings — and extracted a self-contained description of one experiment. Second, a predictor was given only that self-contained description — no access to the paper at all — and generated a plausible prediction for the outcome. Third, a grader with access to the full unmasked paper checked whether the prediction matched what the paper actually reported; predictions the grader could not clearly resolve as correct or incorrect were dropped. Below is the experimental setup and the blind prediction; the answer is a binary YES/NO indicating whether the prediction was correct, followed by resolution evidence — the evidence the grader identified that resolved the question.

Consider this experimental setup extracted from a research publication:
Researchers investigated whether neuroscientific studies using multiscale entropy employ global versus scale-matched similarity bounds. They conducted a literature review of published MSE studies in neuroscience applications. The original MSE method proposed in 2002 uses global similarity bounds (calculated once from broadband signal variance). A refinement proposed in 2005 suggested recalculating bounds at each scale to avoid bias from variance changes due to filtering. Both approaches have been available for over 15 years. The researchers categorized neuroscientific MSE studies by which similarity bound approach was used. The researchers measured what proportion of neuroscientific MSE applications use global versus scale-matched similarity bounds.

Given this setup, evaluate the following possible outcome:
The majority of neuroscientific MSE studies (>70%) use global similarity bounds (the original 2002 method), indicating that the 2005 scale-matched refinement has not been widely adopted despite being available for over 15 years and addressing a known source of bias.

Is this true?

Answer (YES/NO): YES